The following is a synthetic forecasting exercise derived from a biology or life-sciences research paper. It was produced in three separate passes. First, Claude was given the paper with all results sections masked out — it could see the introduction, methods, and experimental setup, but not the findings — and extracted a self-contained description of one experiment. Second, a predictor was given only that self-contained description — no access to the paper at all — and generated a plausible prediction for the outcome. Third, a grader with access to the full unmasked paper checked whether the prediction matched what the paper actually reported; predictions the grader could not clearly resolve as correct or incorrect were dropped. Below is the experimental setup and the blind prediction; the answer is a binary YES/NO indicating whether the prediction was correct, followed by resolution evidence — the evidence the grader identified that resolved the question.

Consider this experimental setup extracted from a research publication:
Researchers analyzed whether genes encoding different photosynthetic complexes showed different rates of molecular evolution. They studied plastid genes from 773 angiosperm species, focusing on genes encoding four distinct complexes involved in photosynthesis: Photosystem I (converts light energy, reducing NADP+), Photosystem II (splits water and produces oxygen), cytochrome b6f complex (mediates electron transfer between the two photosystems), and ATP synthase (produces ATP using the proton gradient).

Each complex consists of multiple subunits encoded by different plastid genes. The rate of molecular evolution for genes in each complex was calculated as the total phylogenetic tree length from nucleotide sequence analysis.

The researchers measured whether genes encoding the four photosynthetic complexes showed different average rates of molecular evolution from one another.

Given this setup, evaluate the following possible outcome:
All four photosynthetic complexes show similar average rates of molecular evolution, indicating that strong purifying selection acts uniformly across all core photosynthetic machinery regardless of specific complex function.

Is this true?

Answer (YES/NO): YES